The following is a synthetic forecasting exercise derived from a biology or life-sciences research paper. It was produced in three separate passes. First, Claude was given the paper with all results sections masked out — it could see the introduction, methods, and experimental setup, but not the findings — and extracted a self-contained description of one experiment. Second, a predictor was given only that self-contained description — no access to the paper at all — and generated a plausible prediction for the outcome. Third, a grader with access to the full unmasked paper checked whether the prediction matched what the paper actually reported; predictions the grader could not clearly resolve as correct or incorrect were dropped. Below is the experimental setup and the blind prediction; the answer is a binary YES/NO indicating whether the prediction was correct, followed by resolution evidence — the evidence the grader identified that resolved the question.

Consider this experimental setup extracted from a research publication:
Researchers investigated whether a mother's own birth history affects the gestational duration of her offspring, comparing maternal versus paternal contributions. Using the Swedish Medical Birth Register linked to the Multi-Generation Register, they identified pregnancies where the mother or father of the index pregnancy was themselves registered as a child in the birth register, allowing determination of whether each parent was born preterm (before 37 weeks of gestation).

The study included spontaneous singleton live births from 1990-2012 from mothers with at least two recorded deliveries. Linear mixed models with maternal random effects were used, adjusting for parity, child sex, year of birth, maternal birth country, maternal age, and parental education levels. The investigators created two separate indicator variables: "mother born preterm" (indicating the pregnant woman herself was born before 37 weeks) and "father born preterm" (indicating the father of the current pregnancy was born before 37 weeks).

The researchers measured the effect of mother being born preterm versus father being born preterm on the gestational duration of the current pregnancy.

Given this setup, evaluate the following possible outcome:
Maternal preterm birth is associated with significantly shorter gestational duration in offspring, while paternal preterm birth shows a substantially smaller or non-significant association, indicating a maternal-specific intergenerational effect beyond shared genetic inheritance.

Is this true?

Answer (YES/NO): YES